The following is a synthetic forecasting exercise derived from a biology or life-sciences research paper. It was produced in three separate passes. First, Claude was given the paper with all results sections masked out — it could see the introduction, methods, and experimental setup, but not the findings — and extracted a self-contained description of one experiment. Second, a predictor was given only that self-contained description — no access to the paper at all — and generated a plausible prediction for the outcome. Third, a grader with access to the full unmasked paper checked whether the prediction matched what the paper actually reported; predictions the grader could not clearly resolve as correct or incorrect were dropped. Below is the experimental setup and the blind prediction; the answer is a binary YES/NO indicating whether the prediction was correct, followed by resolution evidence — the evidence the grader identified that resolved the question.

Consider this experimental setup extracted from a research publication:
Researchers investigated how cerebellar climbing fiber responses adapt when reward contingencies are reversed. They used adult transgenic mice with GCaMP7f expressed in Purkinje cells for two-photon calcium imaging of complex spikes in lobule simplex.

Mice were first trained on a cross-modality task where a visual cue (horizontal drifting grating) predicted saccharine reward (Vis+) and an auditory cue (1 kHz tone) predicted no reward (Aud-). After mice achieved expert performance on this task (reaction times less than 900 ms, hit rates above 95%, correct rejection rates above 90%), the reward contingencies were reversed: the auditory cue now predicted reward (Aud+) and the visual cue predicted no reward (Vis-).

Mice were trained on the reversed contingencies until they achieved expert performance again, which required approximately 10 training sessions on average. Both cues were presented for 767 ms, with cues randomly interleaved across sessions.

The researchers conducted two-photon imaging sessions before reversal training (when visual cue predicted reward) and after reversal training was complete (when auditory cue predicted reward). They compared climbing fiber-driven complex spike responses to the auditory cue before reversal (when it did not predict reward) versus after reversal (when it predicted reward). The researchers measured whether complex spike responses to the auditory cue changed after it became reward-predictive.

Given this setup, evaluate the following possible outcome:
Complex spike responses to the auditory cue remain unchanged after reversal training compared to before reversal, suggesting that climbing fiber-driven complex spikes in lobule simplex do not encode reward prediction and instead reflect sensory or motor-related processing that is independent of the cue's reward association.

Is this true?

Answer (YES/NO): NO